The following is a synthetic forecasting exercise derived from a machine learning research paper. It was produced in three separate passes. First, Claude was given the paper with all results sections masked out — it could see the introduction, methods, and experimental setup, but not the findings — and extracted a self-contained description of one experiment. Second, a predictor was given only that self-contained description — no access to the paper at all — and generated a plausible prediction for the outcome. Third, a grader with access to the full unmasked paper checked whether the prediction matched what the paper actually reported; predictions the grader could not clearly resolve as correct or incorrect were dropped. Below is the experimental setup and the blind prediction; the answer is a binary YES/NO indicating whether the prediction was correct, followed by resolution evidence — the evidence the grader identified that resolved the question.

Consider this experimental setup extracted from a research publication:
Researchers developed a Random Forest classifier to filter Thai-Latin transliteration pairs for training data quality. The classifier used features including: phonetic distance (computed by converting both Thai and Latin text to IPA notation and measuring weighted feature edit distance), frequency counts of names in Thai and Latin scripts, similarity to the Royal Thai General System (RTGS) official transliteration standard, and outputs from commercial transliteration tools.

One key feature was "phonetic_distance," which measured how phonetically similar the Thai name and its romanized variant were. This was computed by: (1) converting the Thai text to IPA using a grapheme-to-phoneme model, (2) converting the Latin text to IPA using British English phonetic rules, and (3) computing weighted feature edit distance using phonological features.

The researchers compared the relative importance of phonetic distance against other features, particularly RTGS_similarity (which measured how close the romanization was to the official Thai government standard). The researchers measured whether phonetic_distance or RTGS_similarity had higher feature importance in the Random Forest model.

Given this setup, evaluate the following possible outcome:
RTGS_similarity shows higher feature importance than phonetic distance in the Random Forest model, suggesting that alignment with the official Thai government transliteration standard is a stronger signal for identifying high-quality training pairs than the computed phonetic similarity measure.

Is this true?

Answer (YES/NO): NO